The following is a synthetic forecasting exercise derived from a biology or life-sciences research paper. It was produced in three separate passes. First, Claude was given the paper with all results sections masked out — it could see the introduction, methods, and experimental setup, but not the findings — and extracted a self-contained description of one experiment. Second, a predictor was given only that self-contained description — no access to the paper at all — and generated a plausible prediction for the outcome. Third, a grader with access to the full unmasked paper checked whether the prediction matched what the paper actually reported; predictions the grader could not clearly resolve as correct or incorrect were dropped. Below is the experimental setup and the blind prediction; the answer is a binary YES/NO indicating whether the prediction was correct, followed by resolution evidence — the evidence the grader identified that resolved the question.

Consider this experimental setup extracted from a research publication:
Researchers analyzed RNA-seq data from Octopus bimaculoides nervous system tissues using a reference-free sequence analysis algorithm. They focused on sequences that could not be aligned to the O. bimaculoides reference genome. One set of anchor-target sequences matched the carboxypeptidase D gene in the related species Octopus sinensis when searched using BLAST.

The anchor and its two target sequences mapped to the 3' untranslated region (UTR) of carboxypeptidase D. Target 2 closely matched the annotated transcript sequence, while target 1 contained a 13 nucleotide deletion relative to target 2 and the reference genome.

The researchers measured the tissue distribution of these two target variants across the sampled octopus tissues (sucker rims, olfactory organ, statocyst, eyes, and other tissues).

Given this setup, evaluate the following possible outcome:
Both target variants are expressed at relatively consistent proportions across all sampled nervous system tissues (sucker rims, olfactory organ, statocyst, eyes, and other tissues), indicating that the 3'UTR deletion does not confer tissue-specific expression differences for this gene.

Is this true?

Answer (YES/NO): NO